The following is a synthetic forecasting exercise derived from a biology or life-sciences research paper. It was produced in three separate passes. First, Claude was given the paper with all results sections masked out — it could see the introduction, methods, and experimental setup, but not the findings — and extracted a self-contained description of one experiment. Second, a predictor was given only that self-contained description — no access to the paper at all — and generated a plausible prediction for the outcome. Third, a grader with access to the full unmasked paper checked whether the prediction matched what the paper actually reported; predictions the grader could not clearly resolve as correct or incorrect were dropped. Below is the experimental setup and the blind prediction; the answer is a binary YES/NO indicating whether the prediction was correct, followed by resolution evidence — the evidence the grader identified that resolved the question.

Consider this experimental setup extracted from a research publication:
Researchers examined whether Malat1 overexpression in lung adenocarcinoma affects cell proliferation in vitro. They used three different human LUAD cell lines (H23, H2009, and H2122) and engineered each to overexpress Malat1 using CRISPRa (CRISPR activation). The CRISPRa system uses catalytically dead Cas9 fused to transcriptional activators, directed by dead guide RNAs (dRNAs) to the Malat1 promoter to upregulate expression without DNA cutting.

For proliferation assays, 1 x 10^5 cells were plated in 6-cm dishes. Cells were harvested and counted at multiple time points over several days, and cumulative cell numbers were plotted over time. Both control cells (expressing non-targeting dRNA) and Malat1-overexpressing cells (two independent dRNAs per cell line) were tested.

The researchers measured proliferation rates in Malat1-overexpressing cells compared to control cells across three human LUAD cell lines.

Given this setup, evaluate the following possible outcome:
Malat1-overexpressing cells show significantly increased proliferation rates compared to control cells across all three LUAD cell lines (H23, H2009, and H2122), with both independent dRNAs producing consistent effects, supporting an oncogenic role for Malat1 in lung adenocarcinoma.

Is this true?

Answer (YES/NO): NO